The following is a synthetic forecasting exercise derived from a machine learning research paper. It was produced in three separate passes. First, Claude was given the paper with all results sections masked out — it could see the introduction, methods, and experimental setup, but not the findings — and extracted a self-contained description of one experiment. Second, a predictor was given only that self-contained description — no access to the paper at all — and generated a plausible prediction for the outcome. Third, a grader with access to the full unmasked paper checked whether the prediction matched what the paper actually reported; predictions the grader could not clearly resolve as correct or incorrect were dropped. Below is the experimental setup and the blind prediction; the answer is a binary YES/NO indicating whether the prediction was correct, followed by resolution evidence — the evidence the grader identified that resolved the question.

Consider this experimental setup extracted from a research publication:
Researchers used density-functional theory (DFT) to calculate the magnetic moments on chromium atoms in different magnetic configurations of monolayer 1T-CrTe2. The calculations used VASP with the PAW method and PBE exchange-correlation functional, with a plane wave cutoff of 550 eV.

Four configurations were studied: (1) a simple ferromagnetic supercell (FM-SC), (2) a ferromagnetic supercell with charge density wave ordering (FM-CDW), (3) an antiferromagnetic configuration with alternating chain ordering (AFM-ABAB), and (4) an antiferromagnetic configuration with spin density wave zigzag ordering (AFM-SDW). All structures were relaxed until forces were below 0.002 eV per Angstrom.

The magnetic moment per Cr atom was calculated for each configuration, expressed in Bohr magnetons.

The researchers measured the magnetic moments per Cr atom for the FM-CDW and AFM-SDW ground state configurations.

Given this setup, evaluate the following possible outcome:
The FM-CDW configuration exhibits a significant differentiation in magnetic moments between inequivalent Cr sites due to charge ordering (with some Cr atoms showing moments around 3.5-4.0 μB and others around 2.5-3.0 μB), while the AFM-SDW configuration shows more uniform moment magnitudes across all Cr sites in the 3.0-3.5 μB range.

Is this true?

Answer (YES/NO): NO